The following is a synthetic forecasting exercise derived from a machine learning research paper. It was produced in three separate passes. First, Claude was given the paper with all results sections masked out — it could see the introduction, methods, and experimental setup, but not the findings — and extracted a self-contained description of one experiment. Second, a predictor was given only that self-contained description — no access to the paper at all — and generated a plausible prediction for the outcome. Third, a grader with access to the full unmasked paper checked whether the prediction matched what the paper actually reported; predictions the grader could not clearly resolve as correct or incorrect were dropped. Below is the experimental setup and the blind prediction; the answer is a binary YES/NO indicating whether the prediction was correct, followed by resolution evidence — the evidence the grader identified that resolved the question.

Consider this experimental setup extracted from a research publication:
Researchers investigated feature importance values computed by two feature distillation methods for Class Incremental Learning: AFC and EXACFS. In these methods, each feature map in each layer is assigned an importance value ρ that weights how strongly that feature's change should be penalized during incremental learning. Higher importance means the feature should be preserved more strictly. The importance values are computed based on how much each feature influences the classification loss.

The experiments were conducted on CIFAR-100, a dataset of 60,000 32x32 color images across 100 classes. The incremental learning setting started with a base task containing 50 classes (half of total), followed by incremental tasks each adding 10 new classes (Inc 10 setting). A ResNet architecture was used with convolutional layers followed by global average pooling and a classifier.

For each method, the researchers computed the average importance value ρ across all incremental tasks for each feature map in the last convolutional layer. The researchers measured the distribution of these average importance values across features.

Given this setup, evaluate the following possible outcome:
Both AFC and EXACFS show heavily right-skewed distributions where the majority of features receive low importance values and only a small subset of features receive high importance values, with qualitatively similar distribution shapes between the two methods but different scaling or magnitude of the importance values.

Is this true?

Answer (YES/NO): NO